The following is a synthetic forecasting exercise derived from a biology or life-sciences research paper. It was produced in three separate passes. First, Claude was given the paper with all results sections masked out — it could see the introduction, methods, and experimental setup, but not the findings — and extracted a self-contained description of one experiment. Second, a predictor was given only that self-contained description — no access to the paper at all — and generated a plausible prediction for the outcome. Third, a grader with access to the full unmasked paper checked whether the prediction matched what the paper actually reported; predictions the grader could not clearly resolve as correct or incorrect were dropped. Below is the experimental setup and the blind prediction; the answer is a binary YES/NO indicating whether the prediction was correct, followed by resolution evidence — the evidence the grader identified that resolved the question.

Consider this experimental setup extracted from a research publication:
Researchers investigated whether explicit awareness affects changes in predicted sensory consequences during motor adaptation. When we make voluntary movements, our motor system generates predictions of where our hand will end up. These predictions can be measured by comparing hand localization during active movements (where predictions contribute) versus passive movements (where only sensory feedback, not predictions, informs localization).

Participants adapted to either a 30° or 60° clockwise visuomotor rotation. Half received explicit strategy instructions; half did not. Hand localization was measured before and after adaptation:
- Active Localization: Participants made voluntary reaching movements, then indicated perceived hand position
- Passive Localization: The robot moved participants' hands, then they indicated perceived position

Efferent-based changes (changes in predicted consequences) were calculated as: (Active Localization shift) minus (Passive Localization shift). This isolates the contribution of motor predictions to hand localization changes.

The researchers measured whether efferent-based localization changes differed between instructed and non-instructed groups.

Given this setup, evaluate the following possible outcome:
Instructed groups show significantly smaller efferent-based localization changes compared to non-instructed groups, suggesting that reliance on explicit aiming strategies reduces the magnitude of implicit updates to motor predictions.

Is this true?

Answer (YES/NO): NO